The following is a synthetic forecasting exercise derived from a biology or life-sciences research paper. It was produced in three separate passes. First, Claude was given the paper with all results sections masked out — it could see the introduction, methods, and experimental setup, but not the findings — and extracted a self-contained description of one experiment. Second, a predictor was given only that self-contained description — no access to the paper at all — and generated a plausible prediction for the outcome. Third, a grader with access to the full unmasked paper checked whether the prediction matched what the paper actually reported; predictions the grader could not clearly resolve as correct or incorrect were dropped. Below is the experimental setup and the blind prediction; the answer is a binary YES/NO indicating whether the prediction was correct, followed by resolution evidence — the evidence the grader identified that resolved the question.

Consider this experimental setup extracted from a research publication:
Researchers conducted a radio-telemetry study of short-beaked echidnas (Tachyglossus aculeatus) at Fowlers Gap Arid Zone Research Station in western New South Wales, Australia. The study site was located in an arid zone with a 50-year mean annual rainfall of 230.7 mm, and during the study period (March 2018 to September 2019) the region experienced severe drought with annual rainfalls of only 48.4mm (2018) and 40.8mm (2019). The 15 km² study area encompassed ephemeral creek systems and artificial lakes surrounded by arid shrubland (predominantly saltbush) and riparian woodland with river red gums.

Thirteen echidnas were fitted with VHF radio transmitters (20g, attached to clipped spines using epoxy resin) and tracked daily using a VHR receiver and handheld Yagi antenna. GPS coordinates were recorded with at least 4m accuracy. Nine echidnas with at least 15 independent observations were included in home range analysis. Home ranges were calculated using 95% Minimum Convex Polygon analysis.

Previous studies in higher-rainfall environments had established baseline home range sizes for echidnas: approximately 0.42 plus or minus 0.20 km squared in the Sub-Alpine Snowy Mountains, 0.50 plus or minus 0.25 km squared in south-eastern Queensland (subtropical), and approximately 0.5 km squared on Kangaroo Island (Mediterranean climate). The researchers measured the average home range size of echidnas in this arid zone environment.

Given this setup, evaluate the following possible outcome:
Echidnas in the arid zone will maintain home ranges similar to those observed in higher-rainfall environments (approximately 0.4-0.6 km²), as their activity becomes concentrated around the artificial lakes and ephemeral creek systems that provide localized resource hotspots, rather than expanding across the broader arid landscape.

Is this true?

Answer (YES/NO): NO